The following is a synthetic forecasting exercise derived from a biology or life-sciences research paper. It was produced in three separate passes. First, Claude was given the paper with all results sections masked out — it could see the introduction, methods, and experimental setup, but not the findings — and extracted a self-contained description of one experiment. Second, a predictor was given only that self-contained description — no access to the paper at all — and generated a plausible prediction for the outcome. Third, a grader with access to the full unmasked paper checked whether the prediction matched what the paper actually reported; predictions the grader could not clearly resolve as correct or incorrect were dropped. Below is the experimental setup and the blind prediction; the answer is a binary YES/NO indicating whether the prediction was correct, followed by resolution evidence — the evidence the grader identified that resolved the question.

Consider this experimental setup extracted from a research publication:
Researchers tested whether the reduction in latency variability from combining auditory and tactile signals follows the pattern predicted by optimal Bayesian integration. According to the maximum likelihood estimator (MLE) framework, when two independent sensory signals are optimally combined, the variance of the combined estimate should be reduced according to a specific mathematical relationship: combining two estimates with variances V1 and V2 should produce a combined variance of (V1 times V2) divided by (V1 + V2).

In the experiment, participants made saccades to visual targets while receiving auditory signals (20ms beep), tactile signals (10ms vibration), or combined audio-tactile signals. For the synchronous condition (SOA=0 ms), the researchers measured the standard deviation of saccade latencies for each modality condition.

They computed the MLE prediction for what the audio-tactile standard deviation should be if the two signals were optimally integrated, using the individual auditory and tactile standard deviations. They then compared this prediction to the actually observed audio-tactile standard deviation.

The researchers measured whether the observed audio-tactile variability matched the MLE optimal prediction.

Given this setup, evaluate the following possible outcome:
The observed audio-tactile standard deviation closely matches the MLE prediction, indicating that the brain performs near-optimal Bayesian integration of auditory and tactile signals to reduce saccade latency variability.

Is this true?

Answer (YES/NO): NO